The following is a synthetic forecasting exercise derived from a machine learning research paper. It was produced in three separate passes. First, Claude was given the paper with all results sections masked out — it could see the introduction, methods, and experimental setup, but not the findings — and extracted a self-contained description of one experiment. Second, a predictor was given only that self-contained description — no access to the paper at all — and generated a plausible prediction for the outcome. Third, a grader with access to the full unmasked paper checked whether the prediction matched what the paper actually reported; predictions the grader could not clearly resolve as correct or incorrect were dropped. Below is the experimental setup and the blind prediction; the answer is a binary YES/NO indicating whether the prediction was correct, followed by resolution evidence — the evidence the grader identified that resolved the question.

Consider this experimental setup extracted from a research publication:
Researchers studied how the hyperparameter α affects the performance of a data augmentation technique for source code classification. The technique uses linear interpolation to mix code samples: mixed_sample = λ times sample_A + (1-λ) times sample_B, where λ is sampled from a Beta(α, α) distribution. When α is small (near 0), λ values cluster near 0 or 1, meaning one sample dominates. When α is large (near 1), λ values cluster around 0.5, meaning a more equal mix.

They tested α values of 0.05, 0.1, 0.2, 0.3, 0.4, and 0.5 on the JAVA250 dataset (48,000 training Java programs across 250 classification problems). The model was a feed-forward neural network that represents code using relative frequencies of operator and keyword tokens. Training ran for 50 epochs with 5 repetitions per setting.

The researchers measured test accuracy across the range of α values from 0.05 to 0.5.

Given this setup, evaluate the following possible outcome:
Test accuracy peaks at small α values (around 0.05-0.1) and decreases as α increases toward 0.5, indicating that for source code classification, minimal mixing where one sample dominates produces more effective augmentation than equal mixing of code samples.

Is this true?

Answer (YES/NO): YES